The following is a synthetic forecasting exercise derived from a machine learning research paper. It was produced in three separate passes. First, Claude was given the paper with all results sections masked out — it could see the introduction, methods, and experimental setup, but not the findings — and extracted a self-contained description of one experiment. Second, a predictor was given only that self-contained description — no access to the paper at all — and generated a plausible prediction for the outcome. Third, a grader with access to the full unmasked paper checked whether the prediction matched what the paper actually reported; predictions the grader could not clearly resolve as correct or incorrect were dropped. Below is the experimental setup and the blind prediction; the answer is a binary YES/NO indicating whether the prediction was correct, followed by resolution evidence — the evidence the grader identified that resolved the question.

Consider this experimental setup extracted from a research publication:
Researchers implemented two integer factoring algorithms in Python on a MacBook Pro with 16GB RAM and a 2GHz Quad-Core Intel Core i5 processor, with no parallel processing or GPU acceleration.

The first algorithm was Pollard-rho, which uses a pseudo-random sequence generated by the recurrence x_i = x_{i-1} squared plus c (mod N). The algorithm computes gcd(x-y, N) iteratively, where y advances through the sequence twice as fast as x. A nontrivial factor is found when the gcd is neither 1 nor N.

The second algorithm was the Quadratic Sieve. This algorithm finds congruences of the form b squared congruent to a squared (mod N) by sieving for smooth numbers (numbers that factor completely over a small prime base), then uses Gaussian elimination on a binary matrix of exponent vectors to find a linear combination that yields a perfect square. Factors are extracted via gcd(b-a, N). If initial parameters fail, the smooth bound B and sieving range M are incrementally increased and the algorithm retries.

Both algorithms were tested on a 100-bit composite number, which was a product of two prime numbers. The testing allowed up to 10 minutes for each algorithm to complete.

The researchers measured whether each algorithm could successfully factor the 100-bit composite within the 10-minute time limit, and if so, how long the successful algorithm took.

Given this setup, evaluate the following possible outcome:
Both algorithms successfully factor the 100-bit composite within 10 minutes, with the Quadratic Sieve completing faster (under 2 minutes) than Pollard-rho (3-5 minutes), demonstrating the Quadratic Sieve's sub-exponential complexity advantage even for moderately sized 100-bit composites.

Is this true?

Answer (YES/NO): NO